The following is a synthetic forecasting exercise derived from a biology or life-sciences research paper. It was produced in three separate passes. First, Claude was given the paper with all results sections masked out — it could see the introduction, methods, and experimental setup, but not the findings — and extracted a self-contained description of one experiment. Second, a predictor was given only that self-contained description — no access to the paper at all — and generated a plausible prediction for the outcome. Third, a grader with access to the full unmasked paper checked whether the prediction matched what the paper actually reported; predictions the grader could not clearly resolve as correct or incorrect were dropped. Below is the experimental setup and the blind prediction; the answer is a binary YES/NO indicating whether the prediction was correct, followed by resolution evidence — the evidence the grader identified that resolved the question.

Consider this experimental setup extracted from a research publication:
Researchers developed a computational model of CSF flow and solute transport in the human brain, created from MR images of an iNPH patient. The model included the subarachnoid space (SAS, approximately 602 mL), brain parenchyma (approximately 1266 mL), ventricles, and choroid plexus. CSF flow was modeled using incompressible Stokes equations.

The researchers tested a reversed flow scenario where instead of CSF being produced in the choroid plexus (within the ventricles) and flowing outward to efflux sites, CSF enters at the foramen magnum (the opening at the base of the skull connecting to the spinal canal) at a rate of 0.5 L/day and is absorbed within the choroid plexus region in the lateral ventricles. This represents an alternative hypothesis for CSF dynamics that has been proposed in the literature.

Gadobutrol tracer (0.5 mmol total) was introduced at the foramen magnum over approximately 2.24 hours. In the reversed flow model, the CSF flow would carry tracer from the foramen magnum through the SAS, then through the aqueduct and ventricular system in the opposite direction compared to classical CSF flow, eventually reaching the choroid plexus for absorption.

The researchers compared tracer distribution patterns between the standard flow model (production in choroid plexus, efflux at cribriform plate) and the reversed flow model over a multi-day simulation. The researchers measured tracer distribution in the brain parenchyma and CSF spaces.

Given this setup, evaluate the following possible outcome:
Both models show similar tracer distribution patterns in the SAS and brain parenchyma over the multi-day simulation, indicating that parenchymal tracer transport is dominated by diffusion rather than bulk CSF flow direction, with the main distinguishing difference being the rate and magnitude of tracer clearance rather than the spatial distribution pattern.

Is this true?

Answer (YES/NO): NO